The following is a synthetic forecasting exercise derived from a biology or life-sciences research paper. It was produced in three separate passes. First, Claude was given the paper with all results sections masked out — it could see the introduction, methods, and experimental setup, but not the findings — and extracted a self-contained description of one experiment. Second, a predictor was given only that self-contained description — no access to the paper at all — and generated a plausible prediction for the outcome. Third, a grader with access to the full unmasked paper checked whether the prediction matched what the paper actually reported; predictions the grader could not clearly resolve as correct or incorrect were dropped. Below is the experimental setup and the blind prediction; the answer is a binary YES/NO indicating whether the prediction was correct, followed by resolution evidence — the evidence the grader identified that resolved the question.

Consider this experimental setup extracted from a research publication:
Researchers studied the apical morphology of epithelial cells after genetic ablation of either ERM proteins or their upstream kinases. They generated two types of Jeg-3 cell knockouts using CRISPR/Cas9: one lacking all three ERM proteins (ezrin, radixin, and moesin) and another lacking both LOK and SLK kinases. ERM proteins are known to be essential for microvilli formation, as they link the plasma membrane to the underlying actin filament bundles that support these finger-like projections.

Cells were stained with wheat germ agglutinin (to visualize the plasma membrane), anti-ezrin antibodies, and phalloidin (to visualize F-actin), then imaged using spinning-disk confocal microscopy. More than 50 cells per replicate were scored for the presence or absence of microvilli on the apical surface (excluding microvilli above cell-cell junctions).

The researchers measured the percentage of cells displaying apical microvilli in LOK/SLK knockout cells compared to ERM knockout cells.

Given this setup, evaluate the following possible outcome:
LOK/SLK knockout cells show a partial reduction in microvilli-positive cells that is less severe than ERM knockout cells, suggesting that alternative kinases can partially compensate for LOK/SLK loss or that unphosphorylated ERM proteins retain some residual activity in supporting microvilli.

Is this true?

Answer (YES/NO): NO